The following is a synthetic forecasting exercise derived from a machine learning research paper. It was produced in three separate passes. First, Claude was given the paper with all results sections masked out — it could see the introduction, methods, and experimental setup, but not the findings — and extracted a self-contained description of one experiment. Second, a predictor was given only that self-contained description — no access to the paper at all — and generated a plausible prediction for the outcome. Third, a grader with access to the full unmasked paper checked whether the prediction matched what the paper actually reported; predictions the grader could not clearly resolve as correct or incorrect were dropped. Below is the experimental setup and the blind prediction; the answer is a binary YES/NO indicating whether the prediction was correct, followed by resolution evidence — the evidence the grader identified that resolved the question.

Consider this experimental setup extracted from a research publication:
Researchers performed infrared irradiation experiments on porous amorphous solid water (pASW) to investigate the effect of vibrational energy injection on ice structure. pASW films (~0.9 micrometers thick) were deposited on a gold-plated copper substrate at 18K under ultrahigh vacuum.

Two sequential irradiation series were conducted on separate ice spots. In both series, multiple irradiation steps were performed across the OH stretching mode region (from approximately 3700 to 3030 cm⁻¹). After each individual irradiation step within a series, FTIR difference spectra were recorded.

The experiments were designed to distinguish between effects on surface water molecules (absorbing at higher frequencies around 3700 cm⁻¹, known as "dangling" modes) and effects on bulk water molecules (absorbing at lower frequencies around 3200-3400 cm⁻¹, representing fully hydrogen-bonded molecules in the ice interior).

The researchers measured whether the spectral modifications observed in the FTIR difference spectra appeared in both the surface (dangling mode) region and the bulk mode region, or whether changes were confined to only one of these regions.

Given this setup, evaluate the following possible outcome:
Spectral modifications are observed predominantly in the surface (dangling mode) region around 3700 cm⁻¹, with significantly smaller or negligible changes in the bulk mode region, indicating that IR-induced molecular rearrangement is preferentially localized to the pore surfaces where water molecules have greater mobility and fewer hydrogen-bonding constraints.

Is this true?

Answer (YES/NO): NO